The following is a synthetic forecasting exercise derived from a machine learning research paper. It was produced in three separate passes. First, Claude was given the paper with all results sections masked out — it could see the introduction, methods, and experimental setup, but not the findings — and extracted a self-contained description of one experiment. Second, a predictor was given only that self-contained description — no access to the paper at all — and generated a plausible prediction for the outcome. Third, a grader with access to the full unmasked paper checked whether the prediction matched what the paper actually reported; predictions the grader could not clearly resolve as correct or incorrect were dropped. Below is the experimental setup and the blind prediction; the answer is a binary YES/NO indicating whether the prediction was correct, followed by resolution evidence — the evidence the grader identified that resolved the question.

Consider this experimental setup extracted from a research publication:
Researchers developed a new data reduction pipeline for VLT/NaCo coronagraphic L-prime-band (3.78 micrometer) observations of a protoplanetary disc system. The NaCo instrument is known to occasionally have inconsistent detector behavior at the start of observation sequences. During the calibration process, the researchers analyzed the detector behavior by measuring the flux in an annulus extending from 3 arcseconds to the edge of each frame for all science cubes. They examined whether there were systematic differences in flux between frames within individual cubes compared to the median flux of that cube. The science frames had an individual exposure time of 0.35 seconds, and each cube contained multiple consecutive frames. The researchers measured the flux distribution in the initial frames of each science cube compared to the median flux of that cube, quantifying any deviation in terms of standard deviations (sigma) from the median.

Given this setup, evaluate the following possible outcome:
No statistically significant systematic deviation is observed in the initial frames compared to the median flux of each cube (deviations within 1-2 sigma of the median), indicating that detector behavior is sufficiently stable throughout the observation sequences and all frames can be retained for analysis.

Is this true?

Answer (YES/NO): NO